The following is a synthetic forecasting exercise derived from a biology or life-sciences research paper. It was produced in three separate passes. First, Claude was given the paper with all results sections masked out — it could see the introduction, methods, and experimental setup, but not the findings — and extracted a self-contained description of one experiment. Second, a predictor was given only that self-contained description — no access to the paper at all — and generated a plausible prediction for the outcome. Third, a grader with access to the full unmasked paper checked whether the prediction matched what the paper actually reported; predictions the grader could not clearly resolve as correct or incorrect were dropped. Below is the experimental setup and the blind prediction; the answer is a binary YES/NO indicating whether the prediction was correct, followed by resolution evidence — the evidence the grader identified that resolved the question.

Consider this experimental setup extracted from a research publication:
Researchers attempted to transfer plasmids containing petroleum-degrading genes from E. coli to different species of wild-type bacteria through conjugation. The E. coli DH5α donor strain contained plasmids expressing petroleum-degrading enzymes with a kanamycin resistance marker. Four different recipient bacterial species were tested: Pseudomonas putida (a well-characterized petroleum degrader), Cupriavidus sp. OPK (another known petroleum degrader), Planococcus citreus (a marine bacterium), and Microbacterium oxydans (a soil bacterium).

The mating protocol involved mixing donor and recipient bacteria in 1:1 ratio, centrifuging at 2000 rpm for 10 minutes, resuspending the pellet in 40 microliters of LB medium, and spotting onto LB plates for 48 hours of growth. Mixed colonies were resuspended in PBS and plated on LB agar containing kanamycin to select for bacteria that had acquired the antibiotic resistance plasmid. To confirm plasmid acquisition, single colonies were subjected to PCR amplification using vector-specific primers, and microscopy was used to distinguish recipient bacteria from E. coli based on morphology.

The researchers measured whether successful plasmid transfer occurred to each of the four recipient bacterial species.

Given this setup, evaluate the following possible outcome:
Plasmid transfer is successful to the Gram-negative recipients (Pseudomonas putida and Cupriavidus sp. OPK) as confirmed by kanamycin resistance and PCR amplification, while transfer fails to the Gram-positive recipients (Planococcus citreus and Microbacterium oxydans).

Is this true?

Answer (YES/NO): NO